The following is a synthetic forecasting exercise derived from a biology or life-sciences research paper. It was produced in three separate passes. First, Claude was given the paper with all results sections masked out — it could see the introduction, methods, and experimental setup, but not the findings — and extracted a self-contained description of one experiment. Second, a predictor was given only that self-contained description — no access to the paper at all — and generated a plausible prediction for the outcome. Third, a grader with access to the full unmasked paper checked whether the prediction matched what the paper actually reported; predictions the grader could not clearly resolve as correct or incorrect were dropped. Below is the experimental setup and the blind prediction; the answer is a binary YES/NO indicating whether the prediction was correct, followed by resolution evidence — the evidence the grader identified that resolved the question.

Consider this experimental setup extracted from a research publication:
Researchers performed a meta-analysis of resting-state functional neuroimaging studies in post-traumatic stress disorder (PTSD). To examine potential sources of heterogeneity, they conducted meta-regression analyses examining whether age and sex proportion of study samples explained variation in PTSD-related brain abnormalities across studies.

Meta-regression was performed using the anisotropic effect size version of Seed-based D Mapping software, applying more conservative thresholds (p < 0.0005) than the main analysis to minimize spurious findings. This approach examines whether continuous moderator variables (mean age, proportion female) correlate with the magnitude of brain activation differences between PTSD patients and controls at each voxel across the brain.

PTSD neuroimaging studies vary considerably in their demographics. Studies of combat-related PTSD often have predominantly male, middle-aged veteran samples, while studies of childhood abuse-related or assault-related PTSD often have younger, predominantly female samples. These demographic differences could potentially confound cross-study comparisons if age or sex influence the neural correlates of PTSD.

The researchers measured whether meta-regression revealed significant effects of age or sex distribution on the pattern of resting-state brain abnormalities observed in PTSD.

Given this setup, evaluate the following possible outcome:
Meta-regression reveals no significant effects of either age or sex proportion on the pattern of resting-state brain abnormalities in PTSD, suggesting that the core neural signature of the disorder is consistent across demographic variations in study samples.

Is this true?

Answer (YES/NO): NO